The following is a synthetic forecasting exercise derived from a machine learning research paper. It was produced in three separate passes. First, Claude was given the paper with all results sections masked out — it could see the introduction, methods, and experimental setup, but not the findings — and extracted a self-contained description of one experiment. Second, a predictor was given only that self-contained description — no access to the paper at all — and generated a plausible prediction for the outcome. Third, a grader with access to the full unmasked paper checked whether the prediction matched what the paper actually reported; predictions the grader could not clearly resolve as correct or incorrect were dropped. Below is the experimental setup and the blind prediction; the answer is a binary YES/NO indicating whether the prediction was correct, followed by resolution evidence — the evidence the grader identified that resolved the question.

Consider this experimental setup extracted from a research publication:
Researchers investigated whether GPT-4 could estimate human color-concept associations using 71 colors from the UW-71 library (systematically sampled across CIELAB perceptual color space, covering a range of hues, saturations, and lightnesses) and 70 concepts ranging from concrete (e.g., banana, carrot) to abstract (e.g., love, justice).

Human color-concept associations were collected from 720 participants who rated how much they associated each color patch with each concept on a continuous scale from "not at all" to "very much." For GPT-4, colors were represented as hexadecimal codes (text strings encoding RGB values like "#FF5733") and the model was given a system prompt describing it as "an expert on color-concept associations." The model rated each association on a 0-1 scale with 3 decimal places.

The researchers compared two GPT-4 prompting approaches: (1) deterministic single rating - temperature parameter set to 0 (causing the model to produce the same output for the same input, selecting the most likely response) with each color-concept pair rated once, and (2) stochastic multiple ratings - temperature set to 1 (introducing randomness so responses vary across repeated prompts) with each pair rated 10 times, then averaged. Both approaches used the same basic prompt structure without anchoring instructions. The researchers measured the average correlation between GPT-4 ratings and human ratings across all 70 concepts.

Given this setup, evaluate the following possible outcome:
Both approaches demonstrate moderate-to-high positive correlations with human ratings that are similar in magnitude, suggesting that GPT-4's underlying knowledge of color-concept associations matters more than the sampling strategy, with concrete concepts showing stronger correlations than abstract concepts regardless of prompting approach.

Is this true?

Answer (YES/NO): NO